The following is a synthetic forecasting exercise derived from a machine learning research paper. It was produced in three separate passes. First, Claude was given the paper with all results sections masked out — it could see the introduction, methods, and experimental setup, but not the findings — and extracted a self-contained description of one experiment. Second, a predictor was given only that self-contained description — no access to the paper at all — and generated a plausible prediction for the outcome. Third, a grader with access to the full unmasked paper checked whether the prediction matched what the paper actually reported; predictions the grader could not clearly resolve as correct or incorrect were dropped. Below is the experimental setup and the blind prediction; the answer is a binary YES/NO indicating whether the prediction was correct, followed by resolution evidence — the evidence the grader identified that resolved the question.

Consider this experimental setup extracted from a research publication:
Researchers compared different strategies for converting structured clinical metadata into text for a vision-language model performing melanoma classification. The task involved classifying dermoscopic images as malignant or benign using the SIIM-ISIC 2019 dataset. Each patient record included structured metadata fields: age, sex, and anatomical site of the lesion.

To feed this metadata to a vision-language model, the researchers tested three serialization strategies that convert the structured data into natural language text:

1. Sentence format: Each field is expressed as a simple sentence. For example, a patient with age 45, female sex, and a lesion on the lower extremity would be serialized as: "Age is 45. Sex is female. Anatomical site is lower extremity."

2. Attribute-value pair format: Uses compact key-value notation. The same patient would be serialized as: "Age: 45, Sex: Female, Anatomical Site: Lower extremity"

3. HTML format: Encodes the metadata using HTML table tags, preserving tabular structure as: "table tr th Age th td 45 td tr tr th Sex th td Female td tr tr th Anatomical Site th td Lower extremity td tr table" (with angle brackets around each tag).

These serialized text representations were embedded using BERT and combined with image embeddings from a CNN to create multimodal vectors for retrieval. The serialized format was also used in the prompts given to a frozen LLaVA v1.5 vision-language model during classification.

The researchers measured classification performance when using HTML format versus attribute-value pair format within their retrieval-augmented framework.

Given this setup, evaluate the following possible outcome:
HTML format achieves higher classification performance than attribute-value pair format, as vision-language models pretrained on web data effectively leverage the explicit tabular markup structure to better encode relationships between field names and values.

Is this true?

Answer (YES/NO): NO